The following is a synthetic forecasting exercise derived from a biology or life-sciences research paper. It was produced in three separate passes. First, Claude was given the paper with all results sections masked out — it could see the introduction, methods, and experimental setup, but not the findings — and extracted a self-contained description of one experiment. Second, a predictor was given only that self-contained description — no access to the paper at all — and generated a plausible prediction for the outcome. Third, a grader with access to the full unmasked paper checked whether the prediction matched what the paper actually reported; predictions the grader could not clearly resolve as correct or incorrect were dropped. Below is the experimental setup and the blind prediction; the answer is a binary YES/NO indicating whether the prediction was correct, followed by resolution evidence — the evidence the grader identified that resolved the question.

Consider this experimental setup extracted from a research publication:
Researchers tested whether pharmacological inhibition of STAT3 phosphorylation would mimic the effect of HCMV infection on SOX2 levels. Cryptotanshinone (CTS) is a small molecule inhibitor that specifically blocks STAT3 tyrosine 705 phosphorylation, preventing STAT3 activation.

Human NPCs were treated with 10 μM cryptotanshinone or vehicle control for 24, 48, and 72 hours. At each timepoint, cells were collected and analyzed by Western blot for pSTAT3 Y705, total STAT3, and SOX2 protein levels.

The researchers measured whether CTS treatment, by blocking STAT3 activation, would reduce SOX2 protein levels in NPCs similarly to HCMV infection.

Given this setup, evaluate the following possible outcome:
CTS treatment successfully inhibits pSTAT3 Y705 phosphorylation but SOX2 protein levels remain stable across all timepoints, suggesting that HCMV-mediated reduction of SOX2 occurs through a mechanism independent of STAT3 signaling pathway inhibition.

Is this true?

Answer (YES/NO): NO